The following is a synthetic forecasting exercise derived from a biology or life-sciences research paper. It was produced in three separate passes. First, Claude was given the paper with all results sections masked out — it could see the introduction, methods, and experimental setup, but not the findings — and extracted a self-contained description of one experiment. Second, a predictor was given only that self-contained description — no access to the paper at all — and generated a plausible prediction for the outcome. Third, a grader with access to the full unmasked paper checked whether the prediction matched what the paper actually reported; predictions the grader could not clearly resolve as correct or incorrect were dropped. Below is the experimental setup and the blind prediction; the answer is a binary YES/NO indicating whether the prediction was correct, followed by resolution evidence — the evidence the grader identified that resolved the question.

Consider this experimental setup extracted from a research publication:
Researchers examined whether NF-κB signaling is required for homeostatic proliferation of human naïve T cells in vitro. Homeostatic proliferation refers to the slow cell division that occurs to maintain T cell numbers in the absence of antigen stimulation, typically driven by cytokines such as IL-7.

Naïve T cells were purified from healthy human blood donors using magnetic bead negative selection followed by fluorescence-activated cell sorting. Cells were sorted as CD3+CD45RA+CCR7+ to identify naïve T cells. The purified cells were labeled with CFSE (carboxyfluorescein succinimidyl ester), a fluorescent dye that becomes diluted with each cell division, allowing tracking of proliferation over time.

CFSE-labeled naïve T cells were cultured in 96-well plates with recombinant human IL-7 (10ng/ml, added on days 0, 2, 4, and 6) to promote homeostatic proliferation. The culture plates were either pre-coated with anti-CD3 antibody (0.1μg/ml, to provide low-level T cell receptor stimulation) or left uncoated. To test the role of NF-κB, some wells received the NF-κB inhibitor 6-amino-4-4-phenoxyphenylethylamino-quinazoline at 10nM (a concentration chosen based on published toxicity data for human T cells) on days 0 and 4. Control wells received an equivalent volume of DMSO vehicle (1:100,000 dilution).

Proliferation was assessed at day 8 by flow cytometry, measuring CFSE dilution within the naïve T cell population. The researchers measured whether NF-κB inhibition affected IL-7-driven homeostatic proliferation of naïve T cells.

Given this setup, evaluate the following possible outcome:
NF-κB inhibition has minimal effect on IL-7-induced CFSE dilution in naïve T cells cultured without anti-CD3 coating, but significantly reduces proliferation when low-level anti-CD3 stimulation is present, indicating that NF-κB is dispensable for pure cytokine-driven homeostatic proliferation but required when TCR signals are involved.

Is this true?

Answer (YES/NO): NO